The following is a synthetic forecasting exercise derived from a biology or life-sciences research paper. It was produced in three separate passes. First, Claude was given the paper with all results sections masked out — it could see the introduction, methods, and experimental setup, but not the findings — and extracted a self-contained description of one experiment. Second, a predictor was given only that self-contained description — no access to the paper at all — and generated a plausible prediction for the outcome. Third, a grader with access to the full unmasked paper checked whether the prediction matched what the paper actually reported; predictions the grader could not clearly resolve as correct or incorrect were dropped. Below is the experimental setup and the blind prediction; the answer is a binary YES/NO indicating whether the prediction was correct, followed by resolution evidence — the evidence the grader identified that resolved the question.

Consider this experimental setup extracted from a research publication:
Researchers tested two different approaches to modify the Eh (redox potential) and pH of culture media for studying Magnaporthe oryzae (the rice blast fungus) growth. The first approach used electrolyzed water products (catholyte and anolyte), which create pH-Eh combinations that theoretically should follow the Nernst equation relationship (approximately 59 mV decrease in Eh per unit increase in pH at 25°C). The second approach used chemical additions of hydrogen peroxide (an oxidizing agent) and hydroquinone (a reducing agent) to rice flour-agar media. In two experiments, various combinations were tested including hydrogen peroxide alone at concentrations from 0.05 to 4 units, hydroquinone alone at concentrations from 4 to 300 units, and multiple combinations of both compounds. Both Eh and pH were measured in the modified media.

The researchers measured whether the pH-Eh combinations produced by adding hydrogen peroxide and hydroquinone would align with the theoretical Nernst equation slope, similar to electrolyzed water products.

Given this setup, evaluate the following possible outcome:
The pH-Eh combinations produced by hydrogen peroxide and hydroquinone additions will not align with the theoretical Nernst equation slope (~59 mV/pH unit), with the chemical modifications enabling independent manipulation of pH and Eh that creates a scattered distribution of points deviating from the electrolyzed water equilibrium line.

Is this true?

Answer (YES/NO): YES